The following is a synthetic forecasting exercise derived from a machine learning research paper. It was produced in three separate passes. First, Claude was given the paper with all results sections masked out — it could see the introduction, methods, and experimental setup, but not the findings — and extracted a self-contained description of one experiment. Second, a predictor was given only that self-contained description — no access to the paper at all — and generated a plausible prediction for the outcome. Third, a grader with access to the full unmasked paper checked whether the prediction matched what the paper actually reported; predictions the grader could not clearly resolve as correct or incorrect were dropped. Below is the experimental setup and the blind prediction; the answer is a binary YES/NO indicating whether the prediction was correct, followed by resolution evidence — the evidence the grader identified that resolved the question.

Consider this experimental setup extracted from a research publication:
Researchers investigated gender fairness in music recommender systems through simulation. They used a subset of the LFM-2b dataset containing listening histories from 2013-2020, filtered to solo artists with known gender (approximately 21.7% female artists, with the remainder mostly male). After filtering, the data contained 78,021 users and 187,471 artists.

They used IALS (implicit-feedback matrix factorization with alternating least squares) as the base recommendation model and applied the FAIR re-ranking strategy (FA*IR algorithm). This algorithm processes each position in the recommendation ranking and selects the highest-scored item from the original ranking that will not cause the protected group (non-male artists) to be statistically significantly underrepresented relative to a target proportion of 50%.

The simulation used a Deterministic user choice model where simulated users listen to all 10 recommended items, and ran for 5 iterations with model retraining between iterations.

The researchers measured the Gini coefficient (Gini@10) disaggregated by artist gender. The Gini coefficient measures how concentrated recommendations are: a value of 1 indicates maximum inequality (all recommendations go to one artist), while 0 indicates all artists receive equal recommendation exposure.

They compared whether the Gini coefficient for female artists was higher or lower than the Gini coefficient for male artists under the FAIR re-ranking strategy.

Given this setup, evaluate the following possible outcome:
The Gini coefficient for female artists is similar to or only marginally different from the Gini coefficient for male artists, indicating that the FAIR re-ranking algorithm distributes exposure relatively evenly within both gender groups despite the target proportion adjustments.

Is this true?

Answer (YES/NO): YES